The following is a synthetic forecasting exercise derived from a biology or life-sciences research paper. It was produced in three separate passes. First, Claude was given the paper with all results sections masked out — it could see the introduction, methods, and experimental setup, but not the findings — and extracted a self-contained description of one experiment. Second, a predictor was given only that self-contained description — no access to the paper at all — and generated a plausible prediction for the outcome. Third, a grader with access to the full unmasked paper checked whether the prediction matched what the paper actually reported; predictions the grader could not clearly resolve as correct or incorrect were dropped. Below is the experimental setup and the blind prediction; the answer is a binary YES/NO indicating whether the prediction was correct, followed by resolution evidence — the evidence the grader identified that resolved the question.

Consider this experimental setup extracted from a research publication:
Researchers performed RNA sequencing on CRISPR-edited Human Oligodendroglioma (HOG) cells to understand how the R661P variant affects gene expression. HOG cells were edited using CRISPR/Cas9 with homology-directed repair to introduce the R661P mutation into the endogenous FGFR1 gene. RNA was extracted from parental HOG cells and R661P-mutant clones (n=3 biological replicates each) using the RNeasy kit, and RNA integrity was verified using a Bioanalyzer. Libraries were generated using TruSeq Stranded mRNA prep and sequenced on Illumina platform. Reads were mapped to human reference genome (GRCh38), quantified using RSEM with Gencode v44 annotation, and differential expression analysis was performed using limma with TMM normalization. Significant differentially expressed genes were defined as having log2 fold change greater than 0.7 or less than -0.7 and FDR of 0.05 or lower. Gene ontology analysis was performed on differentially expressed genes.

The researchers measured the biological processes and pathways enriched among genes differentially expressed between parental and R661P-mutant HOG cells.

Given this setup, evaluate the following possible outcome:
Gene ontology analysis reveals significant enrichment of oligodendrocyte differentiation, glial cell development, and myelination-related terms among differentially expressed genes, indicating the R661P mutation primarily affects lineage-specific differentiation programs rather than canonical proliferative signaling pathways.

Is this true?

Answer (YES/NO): NO